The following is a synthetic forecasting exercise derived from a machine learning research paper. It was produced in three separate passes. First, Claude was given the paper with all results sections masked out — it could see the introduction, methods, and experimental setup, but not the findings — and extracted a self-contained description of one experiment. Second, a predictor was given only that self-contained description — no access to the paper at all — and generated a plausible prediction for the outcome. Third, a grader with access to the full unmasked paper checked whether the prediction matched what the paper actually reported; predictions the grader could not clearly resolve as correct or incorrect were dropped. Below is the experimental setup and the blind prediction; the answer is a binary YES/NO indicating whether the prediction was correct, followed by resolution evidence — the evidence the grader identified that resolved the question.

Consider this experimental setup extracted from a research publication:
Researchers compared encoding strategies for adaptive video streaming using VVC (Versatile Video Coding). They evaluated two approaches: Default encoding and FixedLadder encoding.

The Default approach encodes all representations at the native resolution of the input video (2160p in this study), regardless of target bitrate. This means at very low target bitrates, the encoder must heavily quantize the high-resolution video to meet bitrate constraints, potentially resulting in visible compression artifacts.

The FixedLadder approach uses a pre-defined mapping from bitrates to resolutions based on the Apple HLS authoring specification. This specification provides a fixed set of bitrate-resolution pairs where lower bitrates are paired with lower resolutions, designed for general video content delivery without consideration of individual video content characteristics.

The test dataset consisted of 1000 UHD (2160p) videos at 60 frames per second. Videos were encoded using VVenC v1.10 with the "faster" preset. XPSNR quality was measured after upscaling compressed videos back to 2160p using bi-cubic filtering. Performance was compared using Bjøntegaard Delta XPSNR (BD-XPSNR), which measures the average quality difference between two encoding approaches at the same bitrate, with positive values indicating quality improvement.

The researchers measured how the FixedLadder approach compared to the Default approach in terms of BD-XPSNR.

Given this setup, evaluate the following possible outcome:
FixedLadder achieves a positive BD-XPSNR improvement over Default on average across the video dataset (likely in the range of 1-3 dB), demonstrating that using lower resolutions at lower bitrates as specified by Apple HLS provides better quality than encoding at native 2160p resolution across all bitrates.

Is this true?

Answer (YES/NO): NO